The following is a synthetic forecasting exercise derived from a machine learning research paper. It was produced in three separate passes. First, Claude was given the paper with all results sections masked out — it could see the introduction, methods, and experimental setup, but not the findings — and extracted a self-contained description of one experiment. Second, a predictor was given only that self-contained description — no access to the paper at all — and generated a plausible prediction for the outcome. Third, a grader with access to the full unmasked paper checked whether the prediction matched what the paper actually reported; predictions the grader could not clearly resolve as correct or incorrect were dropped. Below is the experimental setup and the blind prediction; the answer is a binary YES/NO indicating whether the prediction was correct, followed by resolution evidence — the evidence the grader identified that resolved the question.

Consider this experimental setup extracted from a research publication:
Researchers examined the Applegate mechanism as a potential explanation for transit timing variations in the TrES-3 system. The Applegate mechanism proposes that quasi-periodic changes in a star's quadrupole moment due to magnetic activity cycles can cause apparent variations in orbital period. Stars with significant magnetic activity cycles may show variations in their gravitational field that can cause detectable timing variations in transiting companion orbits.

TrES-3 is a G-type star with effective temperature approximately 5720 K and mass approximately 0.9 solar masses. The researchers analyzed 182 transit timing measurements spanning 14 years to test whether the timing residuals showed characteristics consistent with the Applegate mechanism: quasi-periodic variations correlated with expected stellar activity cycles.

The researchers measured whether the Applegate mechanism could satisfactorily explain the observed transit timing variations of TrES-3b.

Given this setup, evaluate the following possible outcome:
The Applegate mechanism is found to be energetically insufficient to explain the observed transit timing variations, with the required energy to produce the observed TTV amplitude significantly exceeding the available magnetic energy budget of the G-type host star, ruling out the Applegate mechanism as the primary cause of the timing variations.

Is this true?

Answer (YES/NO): NO